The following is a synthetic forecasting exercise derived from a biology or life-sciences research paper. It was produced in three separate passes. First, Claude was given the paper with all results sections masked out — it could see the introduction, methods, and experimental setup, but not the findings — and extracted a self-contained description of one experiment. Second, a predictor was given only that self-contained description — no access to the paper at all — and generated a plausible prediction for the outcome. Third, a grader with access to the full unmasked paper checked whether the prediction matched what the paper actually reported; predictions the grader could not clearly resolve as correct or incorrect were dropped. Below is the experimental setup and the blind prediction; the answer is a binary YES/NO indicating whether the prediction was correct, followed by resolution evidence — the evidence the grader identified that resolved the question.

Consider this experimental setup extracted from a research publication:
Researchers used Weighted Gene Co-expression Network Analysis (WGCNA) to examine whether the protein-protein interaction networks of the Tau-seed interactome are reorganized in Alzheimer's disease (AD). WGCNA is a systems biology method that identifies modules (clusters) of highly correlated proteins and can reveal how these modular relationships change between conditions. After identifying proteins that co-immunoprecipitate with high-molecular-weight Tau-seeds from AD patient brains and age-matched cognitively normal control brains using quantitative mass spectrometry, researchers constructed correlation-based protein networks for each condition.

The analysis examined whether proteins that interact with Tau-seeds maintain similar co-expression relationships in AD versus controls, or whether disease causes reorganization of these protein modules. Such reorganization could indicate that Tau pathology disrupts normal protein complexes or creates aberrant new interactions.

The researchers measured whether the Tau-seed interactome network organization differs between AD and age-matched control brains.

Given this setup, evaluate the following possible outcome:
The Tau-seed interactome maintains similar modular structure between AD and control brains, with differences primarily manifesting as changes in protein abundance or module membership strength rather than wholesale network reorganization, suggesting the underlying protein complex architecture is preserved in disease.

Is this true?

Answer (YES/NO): NO